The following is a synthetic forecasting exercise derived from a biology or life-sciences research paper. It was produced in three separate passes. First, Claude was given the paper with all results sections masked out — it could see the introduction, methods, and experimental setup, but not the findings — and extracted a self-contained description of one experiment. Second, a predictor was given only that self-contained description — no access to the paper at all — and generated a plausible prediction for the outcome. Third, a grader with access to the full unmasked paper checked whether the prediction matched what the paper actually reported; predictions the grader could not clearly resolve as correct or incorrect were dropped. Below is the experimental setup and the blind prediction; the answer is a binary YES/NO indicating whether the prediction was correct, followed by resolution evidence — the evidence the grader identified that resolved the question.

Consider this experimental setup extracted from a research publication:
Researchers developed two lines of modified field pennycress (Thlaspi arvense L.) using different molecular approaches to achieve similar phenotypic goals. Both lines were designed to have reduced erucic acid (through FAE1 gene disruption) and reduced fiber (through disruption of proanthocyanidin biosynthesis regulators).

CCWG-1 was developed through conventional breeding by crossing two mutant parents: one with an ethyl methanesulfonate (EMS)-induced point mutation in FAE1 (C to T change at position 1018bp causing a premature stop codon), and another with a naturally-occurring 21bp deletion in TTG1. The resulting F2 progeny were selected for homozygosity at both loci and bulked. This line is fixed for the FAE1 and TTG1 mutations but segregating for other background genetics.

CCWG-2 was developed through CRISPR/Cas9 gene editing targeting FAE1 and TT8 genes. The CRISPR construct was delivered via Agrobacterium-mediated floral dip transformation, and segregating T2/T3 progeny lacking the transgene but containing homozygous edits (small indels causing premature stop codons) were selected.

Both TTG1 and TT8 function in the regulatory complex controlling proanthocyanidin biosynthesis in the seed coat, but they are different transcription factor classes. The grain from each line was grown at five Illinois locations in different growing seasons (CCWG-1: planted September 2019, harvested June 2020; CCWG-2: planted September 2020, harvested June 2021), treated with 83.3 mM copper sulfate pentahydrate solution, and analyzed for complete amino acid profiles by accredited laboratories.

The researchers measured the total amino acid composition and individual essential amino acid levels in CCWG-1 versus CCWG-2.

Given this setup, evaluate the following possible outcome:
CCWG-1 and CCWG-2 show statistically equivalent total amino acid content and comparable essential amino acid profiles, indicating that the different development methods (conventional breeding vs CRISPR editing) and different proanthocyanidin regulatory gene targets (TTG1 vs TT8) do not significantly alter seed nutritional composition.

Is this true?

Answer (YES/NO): NO